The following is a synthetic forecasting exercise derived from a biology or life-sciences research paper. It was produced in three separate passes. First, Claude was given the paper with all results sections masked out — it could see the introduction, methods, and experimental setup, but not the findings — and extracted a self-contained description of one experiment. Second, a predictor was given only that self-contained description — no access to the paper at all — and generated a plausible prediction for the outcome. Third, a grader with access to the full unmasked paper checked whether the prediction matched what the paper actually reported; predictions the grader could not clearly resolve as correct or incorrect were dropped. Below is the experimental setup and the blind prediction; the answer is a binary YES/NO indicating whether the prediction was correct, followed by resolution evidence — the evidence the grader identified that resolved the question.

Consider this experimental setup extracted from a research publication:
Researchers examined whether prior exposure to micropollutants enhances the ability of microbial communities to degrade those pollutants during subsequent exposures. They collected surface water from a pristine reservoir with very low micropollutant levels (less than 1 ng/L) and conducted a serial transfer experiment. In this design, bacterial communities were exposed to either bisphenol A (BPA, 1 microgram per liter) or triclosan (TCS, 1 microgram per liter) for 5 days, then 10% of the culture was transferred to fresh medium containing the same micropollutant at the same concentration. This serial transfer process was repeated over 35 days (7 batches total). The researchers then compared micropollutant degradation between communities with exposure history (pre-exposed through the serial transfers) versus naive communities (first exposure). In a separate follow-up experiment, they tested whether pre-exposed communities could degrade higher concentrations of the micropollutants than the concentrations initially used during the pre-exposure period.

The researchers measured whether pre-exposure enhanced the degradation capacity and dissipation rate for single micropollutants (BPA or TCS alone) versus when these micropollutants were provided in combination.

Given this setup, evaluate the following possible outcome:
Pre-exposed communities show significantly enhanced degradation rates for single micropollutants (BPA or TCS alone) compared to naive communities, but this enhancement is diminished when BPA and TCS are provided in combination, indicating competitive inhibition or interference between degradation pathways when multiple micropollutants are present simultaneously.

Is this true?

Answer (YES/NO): NO